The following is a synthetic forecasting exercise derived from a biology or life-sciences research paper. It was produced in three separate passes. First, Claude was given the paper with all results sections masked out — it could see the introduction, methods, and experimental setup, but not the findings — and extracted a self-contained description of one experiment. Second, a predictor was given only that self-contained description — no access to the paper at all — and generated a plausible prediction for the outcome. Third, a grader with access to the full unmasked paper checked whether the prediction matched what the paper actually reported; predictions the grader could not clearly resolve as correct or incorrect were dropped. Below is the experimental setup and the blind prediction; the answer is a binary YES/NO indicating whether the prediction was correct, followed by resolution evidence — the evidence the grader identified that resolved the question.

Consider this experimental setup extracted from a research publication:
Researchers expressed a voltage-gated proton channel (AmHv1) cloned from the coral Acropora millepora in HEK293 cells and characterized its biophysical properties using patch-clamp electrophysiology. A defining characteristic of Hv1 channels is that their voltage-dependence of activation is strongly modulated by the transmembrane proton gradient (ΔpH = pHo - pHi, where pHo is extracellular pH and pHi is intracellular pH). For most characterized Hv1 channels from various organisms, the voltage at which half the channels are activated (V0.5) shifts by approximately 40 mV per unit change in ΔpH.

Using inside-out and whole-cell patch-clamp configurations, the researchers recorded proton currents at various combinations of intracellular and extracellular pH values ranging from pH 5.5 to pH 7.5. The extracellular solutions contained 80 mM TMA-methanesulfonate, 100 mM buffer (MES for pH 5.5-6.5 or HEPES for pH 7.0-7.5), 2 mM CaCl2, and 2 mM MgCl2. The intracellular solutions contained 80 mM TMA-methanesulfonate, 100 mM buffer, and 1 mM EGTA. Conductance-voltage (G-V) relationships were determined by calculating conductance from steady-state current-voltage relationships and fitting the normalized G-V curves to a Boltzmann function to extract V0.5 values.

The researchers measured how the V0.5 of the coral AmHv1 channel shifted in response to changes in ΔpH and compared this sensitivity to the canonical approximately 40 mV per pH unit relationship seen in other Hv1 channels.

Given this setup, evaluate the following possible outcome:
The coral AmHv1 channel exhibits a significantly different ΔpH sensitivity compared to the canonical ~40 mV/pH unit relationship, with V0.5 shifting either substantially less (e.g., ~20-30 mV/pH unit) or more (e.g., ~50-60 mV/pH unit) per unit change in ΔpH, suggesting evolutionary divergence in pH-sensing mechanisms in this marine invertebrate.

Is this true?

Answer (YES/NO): NO